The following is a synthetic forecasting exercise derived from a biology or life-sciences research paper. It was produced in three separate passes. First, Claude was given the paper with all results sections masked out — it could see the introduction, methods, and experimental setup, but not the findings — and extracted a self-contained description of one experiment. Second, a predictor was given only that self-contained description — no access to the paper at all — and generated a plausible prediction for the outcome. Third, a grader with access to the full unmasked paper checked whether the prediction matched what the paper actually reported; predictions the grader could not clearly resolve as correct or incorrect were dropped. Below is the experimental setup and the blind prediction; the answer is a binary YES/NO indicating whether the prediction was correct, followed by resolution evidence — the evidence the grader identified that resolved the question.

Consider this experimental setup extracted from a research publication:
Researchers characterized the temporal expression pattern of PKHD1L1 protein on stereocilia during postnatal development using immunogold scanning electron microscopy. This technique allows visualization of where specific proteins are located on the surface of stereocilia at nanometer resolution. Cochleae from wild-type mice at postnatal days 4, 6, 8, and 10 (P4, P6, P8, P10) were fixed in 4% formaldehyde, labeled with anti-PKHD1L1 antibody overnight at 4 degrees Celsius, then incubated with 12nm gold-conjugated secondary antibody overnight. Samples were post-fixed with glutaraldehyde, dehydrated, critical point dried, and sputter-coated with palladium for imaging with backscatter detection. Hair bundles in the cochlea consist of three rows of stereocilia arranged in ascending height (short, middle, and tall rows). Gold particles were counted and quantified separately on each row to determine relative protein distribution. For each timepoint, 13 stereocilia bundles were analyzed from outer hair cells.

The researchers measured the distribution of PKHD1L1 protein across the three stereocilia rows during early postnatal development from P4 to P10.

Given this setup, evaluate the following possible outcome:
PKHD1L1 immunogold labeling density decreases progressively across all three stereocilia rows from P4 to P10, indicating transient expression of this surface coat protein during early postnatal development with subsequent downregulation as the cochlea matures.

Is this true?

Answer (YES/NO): YES